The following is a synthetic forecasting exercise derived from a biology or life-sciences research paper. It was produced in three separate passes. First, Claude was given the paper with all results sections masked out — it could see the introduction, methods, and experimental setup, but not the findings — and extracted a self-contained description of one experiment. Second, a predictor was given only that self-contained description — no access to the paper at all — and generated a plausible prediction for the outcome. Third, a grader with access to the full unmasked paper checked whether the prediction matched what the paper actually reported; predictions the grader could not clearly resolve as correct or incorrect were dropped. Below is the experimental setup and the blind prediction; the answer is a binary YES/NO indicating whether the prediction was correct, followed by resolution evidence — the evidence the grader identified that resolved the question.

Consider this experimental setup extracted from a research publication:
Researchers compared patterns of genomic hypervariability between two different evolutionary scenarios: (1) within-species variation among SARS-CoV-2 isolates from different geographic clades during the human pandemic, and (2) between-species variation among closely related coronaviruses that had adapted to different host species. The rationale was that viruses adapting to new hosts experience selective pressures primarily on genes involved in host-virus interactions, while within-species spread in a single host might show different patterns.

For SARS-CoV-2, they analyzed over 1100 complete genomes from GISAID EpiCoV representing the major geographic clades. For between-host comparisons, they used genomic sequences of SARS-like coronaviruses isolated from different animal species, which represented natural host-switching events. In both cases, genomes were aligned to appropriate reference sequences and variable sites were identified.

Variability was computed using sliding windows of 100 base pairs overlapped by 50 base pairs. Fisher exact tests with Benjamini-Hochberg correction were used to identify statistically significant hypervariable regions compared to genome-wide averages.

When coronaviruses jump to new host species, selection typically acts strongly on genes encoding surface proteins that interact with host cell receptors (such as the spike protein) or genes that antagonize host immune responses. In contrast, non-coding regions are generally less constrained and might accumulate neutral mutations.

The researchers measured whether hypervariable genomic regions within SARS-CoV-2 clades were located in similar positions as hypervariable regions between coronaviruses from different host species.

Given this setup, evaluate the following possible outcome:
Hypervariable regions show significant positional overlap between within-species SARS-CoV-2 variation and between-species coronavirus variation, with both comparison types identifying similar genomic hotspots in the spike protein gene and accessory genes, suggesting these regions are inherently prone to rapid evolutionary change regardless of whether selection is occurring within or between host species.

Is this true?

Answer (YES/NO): NO